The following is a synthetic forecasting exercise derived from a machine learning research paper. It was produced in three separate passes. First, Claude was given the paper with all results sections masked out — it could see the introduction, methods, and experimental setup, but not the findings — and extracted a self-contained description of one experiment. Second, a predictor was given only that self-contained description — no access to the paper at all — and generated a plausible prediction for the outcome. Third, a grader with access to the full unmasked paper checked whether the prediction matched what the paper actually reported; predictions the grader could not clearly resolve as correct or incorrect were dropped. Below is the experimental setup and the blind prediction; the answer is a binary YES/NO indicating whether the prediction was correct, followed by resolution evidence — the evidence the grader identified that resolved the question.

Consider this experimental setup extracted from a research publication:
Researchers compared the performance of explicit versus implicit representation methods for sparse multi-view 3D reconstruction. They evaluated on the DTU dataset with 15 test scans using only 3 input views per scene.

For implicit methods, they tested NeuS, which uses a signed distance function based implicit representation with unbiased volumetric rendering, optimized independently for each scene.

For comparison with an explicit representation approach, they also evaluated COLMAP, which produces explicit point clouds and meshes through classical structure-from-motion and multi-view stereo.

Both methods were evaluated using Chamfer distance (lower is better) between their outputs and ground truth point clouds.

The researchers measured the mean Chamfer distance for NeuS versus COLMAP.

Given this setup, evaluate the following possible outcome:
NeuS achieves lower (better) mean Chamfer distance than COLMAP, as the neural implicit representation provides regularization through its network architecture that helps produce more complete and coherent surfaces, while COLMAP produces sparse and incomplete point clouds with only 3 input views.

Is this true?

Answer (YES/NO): NO